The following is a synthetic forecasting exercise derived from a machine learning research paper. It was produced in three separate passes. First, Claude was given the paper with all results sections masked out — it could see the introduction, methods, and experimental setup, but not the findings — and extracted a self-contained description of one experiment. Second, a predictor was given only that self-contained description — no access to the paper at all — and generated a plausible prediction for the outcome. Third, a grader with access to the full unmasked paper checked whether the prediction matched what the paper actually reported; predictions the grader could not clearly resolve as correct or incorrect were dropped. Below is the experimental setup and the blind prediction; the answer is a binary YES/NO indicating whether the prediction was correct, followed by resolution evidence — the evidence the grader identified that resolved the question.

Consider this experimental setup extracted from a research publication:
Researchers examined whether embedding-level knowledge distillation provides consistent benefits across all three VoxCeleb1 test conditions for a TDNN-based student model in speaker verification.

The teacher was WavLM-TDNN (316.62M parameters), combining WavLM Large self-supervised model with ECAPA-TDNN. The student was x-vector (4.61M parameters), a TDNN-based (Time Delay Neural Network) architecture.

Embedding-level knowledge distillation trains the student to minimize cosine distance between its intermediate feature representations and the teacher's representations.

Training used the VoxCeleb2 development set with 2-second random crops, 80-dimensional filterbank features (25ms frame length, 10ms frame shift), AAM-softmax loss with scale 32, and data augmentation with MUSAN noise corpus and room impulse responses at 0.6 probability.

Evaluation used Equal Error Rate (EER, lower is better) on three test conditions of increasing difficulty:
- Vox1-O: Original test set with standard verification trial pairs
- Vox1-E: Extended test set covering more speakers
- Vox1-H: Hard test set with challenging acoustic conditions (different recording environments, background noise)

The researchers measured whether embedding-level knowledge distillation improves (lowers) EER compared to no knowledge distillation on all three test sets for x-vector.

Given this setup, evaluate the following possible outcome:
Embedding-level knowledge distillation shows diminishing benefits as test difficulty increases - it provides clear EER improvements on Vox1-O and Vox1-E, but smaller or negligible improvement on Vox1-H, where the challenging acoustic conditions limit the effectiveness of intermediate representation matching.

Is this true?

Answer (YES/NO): NO